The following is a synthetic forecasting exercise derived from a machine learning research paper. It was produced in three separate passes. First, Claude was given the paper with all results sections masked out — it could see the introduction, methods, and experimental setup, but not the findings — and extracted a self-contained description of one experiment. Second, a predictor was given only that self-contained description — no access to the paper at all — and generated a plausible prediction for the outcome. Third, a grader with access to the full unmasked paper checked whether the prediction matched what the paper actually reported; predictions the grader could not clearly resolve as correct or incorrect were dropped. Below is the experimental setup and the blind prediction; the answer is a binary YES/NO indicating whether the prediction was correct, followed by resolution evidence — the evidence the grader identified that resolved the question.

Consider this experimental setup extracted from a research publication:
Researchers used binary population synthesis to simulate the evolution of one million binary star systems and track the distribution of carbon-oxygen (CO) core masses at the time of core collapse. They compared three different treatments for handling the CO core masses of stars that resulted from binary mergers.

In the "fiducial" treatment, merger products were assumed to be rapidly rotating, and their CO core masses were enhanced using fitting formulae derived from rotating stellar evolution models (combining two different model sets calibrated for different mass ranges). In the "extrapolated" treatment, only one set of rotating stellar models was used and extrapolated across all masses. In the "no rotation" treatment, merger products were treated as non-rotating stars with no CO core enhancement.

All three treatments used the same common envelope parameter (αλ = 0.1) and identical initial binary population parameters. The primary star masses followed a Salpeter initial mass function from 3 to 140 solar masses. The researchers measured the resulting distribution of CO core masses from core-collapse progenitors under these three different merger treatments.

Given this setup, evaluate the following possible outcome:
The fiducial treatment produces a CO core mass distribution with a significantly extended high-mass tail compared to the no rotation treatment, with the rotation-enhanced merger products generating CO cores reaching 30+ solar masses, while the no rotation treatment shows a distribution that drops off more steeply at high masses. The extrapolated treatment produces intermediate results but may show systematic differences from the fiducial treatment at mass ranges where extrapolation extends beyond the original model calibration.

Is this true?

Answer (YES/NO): NO